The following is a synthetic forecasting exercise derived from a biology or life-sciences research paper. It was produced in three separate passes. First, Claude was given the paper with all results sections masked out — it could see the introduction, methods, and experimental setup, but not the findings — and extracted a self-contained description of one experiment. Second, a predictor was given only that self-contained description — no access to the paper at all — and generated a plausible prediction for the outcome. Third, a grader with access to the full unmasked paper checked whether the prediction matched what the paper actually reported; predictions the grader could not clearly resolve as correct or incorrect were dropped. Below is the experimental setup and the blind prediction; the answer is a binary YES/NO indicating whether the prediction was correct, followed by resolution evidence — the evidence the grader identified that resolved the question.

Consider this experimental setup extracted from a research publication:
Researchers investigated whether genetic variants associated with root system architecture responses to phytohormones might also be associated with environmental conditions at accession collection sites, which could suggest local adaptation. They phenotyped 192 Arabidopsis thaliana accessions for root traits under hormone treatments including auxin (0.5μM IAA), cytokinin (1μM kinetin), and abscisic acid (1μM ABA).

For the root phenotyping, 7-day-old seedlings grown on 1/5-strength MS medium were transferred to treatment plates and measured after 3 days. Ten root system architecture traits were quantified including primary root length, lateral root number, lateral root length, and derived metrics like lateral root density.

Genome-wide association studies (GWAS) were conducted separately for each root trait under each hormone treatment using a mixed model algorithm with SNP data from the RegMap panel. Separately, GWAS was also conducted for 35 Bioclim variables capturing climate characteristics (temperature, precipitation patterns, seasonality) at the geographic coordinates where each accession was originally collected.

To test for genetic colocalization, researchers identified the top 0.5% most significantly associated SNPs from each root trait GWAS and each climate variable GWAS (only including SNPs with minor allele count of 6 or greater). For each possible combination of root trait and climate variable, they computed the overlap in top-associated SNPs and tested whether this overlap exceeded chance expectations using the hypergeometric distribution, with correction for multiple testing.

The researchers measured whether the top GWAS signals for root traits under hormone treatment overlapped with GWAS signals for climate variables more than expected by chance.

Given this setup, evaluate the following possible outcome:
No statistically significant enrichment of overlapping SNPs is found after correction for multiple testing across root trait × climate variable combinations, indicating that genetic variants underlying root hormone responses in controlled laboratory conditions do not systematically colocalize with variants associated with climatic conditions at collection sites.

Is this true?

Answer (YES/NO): NO